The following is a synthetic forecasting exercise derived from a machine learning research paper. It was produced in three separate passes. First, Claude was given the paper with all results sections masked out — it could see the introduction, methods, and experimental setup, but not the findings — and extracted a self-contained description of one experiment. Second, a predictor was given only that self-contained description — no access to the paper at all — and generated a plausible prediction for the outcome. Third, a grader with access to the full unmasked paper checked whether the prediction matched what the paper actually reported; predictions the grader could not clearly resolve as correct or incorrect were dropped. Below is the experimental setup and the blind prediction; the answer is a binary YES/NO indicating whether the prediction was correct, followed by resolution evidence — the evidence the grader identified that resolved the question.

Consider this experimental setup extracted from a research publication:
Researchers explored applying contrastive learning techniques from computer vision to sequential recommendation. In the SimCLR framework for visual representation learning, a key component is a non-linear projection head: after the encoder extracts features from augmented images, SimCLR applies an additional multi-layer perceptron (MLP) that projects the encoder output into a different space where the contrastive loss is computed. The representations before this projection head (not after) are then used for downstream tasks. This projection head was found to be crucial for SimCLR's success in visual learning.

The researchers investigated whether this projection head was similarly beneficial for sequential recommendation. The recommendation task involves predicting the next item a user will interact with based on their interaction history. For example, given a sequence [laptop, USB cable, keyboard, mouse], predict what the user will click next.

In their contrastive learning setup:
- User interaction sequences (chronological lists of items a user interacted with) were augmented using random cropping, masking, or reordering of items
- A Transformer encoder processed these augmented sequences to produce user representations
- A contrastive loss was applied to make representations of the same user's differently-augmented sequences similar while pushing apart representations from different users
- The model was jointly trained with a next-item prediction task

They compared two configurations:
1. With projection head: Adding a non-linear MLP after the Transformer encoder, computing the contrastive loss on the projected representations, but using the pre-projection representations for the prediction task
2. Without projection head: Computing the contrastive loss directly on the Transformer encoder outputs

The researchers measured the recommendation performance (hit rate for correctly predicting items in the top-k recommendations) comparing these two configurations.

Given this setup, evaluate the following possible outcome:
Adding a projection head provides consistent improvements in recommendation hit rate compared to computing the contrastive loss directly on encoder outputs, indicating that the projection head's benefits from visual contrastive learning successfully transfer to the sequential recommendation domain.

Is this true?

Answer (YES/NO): NO